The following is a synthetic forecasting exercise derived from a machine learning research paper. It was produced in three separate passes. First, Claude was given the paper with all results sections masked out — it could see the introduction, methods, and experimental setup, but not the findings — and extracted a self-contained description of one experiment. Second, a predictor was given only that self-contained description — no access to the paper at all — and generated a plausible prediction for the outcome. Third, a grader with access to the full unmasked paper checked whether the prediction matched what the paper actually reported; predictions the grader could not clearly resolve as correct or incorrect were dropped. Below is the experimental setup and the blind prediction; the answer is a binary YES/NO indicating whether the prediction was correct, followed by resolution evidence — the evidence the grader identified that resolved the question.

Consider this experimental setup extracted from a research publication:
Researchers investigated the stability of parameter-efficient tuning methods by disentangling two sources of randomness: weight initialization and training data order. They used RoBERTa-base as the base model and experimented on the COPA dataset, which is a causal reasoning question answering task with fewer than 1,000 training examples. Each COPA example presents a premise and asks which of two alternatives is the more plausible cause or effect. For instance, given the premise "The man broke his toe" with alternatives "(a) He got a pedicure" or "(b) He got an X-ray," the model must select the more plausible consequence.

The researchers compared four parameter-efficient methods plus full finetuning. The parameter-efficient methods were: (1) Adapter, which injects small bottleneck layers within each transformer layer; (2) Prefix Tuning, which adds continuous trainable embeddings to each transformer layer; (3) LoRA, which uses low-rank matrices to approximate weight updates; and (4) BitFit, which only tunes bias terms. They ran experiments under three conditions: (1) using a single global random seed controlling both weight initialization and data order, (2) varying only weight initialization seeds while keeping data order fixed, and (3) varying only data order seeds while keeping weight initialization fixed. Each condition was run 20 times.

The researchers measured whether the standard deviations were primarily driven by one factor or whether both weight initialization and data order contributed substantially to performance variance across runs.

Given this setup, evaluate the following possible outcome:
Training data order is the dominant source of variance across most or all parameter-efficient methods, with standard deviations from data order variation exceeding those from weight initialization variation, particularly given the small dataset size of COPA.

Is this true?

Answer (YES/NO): NO